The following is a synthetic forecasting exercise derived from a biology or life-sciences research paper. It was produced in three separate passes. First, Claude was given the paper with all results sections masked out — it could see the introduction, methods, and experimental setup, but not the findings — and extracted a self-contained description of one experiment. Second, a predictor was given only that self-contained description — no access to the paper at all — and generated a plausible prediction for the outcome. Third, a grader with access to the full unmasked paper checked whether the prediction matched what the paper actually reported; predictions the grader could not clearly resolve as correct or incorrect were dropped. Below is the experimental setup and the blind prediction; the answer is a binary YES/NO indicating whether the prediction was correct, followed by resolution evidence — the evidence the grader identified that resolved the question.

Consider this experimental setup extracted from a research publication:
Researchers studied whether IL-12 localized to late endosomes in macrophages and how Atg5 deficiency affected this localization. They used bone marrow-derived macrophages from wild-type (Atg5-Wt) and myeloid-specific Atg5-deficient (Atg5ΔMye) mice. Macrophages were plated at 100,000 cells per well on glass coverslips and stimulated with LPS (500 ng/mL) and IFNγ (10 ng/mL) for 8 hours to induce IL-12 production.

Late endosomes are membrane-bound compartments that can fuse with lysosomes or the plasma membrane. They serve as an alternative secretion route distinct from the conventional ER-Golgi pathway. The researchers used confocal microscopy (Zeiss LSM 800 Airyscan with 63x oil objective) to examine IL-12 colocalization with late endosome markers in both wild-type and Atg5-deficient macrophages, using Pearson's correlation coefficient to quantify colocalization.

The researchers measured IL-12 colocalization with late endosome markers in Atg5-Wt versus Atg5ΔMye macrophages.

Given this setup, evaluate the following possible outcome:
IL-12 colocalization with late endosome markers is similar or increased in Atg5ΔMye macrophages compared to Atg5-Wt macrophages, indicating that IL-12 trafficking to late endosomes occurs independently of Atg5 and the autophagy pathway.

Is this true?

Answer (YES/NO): YES